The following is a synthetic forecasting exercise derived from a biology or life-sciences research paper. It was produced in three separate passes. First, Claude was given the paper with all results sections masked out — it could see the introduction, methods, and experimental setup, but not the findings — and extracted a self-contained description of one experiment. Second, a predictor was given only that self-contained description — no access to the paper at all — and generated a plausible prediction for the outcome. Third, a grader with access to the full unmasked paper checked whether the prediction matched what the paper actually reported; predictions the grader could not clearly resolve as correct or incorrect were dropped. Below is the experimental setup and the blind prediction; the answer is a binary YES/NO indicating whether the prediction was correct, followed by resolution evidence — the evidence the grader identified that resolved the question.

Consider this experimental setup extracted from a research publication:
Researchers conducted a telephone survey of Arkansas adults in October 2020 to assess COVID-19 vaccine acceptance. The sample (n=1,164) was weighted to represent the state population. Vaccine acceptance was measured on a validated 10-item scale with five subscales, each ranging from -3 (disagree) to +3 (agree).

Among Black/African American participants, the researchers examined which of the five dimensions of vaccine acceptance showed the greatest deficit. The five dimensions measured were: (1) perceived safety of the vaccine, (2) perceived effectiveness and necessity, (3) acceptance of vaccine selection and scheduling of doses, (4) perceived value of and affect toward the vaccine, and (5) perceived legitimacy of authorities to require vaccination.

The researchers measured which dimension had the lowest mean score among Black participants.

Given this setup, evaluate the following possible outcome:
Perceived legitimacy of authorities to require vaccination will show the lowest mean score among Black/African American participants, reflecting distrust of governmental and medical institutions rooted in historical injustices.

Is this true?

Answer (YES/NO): NO